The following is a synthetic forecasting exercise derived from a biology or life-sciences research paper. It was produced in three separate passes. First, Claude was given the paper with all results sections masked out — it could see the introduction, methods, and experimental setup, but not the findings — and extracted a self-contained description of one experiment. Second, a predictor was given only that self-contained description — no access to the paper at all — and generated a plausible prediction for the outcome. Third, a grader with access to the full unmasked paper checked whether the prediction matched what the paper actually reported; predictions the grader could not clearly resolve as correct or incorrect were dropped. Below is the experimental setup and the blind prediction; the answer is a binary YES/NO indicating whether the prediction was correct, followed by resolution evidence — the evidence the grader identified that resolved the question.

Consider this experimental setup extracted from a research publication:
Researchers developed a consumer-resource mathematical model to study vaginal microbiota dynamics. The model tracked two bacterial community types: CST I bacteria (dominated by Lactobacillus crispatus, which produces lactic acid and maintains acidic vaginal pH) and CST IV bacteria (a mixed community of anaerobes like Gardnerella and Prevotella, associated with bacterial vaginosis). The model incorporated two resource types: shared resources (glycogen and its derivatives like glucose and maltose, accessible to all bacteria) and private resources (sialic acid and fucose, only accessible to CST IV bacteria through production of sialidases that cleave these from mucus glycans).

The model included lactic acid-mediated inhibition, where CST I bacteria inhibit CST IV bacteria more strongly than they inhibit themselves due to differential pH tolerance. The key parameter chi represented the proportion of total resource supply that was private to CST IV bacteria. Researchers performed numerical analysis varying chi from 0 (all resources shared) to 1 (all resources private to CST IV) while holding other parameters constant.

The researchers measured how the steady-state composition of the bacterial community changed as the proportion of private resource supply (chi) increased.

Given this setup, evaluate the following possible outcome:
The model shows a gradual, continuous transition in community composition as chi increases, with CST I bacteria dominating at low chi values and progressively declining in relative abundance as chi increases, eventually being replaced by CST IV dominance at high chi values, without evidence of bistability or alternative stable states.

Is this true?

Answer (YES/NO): NO